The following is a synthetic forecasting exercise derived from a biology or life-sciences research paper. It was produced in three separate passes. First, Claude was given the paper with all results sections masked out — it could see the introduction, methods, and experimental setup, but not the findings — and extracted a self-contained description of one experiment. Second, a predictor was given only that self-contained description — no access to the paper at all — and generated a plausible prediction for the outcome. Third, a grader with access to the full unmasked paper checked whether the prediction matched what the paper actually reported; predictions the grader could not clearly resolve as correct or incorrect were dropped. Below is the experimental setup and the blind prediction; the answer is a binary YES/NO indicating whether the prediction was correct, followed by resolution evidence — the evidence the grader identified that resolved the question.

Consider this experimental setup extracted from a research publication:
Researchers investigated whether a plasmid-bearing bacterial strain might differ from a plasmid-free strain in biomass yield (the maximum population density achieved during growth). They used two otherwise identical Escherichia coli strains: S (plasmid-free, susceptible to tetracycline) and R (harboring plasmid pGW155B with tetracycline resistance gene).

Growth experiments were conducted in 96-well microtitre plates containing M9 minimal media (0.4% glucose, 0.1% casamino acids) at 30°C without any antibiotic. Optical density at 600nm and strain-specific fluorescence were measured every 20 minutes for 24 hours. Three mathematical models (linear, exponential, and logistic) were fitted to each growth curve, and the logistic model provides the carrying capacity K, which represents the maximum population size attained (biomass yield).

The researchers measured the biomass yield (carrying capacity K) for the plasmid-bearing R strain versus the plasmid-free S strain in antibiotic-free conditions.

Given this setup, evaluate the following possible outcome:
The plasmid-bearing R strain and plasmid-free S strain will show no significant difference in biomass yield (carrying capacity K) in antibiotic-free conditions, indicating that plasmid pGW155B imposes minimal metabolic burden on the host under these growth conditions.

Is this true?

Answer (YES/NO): NO